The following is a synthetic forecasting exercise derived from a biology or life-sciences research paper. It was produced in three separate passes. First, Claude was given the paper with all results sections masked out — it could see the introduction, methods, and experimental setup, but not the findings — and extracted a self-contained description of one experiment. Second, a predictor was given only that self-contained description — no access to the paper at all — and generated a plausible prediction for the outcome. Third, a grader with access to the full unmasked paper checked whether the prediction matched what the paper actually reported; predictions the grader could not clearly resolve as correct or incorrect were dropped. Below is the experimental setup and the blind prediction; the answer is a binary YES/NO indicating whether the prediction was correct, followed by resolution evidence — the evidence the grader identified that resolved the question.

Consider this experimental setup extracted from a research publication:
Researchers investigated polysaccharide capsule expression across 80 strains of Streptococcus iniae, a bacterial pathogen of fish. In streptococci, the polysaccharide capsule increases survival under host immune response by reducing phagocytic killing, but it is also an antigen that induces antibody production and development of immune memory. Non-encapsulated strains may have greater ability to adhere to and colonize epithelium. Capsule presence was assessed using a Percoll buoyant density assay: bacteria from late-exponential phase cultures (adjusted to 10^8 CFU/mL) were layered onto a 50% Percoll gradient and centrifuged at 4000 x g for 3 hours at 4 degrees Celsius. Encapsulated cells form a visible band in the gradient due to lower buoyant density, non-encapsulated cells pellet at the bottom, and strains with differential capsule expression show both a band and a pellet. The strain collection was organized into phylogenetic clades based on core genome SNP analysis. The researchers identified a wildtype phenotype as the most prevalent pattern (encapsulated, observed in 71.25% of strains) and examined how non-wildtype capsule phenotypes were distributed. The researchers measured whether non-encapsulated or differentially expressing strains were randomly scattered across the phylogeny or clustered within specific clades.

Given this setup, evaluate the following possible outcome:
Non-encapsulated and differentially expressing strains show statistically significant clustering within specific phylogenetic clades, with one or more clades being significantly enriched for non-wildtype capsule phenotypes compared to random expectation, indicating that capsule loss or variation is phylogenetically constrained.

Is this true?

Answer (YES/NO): YES